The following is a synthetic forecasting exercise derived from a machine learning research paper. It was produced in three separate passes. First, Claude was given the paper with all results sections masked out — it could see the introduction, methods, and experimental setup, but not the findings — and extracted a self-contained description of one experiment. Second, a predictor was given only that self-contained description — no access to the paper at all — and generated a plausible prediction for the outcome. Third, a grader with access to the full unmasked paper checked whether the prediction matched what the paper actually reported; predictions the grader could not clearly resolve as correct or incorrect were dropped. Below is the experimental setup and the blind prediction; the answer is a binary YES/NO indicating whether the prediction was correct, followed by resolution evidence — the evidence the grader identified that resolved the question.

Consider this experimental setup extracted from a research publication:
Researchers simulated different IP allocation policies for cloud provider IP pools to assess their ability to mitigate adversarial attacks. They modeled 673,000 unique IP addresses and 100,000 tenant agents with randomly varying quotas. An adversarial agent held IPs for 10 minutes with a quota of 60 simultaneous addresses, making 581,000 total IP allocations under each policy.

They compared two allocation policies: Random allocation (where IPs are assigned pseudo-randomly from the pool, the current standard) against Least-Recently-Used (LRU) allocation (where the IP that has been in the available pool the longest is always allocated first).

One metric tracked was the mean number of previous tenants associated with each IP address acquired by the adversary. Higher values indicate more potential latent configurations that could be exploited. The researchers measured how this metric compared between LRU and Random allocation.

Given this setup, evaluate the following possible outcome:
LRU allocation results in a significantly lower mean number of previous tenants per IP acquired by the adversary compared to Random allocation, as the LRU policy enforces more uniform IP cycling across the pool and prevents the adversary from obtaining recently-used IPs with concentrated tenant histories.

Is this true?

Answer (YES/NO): NO